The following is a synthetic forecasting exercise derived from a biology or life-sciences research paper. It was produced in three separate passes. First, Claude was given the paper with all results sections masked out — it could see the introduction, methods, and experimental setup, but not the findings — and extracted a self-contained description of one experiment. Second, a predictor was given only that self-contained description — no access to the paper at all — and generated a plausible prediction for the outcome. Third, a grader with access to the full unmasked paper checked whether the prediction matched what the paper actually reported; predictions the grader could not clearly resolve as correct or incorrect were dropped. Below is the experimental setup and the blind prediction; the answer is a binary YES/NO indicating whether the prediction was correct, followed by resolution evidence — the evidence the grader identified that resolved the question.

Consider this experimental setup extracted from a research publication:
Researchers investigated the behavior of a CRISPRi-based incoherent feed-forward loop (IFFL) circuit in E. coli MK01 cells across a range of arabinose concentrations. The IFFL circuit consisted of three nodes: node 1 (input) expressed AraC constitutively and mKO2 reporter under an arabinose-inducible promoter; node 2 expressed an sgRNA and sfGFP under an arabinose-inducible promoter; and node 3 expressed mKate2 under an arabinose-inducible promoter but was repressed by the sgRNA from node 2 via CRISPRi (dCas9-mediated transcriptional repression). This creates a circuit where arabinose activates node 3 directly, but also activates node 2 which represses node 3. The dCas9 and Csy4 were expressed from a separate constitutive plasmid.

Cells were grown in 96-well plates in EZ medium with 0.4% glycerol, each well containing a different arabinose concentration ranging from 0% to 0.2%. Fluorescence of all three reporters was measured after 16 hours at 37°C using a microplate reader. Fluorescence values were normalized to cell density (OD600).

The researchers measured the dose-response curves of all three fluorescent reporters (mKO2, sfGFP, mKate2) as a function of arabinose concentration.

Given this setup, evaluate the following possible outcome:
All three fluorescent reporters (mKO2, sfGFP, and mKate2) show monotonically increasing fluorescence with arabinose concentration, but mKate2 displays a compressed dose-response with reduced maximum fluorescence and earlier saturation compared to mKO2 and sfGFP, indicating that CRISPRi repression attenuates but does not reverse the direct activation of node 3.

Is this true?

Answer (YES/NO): NO